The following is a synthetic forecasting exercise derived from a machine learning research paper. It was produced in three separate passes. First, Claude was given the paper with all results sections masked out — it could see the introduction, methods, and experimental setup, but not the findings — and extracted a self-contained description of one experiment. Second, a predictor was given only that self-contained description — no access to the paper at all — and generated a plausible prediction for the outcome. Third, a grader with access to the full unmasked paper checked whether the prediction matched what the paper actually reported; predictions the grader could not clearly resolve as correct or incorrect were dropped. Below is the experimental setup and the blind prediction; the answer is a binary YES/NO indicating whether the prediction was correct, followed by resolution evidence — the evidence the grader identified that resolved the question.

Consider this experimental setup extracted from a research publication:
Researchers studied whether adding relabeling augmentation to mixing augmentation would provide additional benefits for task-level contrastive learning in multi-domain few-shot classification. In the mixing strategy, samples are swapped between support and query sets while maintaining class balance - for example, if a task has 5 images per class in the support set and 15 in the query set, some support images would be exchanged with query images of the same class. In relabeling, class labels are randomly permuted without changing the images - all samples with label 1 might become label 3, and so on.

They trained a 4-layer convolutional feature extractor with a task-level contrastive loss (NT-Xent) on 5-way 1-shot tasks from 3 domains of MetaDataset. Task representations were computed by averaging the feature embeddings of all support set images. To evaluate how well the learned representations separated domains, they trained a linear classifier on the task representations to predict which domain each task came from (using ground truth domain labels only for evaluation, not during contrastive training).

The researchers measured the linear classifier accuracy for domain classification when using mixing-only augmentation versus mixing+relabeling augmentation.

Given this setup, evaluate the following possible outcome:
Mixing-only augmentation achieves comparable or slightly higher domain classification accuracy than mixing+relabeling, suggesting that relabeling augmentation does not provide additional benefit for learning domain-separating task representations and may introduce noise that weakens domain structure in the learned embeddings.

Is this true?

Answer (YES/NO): YES